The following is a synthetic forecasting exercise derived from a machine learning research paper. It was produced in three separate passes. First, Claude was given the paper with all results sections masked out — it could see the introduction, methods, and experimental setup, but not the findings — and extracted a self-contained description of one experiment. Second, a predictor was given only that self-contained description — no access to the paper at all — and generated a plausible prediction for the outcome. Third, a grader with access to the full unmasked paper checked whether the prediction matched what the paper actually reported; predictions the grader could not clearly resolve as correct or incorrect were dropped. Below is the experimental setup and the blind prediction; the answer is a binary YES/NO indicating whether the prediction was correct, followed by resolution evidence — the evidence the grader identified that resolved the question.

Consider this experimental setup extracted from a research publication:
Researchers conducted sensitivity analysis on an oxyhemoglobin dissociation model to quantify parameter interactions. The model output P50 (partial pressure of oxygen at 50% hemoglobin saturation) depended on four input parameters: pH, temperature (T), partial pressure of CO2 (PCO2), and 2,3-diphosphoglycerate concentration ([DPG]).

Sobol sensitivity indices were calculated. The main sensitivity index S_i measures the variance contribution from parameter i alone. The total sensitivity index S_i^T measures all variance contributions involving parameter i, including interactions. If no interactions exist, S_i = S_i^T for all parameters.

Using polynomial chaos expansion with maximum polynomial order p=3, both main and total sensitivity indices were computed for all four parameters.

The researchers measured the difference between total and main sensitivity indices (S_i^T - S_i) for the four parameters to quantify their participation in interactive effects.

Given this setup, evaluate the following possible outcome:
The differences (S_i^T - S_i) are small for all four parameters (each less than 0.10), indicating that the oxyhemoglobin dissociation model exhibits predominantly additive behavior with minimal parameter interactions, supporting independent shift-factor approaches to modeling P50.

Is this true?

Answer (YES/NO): NO